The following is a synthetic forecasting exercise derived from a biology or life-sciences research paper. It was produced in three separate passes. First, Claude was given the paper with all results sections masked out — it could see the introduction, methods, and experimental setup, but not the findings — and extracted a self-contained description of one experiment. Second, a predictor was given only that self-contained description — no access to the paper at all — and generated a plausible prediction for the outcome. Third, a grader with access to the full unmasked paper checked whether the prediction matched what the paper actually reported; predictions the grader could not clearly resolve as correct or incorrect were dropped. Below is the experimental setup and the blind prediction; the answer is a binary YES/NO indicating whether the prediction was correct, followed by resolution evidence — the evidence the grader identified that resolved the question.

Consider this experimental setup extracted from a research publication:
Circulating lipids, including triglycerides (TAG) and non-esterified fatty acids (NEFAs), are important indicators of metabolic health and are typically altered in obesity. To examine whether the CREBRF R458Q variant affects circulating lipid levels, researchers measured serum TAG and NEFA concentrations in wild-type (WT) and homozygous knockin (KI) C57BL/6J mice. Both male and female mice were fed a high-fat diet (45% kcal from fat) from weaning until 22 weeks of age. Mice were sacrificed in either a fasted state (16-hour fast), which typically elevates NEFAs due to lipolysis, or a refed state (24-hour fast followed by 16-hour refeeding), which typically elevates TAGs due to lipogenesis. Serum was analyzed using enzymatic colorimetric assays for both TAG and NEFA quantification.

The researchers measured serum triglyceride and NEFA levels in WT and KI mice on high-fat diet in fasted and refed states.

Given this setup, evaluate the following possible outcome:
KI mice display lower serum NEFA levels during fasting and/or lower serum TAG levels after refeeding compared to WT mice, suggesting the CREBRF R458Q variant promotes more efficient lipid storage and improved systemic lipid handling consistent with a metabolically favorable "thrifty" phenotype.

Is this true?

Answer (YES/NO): NO